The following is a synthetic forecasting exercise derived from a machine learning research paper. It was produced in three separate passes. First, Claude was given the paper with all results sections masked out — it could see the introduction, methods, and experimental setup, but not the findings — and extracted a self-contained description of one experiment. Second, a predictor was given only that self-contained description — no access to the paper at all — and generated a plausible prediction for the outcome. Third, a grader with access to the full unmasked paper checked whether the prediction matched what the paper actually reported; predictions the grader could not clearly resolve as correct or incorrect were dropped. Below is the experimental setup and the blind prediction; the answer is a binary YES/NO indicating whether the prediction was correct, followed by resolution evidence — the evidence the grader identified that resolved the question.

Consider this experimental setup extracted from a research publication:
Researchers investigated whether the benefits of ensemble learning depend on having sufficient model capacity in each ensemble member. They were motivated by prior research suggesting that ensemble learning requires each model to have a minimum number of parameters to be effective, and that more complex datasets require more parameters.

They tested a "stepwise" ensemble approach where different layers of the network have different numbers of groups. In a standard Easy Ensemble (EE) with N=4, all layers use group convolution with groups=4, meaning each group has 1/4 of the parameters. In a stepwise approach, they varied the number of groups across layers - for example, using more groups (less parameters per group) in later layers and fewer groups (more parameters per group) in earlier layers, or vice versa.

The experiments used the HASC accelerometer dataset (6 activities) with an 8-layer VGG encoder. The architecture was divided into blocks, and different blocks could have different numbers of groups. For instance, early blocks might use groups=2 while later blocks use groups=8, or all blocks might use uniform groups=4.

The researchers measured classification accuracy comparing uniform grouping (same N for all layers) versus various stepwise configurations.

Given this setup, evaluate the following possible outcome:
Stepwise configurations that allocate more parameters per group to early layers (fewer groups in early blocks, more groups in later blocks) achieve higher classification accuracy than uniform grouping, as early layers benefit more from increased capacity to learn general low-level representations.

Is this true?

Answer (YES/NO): NO